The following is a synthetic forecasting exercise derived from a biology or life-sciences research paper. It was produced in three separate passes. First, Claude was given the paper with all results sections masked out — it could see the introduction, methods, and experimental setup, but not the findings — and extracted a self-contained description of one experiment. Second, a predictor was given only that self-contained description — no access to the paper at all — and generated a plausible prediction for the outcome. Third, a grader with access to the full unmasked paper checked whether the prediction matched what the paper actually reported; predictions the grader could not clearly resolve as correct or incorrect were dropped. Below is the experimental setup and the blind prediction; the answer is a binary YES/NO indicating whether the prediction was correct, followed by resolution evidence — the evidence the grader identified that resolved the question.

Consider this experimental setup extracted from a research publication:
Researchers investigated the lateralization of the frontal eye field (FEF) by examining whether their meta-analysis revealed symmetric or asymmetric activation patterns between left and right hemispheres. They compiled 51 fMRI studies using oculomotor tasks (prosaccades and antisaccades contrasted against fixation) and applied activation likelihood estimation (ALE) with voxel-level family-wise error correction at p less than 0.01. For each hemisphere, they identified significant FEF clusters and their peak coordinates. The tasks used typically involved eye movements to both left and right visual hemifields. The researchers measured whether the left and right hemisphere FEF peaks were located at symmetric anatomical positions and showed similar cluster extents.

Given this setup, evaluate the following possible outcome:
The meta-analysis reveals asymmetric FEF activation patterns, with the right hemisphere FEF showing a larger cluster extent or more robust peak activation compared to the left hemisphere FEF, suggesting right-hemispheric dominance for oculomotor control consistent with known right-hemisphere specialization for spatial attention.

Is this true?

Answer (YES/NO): NO